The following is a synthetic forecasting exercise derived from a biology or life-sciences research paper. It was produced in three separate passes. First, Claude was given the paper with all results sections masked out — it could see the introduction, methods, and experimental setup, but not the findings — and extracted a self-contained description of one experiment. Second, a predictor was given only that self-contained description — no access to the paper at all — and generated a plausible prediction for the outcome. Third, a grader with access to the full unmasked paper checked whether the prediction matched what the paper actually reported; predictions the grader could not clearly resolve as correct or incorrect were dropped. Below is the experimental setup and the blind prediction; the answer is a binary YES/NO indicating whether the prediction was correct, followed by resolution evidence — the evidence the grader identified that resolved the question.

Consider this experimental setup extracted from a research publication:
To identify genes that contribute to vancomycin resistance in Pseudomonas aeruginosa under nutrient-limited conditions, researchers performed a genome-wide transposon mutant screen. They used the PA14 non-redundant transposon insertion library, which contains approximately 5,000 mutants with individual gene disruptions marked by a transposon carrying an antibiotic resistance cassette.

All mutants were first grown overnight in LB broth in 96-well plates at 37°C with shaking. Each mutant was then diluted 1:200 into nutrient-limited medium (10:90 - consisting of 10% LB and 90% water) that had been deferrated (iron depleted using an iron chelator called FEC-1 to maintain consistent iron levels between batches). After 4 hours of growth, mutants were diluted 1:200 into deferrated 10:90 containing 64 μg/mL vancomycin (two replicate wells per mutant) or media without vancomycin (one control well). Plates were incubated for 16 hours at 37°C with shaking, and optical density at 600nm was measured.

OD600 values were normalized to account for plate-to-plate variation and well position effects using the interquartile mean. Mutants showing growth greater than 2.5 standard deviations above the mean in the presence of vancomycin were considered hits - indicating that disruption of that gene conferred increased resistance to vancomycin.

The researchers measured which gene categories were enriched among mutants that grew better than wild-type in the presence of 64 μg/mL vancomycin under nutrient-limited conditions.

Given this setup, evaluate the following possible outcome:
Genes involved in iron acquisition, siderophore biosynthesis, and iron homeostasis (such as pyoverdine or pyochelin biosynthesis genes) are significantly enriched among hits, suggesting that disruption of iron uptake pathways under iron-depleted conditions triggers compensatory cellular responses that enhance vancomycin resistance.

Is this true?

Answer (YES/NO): NO